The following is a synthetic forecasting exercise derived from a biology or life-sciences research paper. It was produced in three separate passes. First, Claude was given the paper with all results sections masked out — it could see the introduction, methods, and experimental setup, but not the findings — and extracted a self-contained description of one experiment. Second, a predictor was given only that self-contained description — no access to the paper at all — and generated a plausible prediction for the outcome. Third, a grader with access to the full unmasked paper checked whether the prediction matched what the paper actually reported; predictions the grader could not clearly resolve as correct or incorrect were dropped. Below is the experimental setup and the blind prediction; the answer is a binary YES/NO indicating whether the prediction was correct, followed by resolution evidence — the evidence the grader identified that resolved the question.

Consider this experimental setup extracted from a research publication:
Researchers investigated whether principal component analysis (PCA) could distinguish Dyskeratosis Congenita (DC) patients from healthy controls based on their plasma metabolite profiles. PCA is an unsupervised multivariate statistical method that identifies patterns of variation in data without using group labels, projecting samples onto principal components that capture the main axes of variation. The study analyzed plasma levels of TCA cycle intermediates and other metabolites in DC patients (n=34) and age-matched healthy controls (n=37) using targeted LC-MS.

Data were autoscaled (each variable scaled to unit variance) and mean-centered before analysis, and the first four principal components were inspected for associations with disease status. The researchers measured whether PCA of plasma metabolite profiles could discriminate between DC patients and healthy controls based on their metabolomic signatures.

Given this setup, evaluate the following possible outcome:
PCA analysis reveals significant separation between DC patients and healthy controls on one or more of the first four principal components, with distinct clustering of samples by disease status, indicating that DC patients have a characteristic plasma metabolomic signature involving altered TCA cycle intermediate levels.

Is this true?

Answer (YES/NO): YES